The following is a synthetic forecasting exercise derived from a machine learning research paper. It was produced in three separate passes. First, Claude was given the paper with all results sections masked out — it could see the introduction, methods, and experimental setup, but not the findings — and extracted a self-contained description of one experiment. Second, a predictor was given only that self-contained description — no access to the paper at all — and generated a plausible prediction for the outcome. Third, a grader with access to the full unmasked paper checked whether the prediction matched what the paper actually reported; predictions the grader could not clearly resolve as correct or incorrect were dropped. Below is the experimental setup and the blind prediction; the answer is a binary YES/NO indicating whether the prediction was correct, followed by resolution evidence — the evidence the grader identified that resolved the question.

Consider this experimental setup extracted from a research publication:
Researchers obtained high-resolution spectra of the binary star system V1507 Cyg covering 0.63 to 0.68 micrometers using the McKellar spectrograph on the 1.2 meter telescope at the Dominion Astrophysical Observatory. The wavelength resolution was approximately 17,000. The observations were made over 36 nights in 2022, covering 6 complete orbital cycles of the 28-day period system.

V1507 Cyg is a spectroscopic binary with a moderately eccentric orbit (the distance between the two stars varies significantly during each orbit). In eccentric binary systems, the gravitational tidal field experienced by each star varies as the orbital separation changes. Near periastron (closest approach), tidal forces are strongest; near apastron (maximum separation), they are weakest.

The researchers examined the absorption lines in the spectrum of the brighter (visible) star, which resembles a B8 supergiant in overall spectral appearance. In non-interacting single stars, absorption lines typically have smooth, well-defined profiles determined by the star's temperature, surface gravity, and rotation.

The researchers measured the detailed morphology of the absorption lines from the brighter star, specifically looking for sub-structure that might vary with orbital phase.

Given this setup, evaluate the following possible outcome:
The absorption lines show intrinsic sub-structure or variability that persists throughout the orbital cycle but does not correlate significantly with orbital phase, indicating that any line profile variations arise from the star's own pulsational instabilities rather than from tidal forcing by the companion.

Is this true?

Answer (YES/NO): NO